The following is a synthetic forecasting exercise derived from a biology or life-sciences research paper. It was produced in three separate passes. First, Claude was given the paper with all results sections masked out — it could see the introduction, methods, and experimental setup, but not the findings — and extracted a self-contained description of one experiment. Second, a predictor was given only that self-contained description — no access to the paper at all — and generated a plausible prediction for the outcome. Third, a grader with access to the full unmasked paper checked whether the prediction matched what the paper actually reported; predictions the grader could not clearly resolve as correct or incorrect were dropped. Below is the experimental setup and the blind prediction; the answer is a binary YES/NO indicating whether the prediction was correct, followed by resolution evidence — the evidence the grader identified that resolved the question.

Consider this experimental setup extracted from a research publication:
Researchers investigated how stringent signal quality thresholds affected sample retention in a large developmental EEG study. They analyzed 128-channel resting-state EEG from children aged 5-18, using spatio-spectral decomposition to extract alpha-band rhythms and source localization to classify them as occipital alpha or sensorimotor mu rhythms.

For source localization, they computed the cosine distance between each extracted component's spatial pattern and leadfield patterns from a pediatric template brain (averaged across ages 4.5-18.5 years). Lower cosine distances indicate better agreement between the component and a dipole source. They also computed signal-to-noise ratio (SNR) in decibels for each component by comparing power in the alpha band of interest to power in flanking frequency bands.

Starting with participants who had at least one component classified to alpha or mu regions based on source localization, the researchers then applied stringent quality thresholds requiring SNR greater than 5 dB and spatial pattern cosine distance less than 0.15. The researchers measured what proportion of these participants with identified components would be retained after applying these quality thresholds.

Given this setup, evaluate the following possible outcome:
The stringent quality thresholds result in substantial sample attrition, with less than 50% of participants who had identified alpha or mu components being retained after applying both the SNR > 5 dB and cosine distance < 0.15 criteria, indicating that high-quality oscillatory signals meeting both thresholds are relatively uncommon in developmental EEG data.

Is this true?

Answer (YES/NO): NO